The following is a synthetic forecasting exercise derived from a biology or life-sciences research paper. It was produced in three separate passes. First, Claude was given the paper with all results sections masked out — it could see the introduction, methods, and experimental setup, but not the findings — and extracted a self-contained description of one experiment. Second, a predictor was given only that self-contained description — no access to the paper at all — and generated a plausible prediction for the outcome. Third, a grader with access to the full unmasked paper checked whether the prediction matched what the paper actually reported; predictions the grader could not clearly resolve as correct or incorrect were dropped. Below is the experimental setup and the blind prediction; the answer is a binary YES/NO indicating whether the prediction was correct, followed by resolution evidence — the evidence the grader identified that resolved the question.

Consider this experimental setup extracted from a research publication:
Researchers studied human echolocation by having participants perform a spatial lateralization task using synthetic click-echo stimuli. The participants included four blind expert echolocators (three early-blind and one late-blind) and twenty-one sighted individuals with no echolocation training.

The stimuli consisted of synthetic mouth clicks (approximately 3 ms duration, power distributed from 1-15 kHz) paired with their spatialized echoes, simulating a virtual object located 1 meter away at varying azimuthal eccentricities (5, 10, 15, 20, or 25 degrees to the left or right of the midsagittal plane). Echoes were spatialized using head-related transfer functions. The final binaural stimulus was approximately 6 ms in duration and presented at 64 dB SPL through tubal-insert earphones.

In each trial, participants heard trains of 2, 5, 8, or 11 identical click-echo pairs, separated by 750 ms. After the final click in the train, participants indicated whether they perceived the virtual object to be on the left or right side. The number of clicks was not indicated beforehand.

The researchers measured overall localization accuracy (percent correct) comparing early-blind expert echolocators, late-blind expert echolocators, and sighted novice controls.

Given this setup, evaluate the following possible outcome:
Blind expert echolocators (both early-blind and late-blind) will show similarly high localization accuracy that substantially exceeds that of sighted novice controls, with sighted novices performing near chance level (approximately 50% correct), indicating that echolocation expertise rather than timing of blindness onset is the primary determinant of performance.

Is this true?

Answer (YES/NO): NO